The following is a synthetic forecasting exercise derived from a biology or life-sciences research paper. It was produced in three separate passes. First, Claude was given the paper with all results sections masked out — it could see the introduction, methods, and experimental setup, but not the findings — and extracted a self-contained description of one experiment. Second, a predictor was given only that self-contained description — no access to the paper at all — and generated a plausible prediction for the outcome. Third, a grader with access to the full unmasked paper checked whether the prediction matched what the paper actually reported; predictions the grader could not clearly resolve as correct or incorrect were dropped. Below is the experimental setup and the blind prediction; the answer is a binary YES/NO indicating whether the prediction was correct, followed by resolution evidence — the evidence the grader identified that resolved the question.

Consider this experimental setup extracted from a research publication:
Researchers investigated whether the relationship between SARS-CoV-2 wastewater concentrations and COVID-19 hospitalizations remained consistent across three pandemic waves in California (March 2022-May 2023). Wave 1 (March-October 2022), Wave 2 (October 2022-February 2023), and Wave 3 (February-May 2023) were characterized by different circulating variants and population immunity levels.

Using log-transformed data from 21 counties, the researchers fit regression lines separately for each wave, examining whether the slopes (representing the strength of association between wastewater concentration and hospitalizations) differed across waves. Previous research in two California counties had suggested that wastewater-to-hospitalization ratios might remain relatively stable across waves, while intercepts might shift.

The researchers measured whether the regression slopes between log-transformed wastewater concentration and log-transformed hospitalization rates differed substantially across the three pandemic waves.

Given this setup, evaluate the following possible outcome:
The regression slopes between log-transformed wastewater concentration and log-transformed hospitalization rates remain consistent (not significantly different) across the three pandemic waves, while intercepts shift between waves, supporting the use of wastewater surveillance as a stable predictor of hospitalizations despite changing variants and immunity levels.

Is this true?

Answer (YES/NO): YES